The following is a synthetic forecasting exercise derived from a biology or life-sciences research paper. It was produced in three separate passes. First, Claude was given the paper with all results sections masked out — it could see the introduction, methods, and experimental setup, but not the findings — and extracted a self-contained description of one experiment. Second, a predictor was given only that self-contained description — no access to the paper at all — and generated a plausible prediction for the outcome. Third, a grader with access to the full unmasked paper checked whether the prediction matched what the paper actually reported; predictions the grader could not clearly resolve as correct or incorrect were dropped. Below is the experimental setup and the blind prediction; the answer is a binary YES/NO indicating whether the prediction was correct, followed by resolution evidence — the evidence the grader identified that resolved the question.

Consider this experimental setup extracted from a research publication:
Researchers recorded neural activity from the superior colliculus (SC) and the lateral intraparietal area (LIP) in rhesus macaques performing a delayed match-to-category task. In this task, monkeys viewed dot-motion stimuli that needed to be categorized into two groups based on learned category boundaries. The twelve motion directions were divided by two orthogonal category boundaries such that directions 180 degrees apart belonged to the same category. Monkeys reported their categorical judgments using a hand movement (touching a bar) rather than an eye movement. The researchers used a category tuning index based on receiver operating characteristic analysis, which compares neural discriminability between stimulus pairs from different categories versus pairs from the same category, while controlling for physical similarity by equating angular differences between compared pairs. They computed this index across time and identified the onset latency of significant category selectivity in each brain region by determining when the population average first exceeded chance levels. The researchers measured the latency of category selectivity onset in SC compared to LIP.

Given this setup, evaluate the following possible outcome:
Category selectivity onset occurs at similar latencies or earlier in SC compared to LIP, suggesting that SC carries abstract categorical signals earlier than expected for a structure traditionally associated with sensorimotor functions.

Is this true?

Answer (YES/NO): YES